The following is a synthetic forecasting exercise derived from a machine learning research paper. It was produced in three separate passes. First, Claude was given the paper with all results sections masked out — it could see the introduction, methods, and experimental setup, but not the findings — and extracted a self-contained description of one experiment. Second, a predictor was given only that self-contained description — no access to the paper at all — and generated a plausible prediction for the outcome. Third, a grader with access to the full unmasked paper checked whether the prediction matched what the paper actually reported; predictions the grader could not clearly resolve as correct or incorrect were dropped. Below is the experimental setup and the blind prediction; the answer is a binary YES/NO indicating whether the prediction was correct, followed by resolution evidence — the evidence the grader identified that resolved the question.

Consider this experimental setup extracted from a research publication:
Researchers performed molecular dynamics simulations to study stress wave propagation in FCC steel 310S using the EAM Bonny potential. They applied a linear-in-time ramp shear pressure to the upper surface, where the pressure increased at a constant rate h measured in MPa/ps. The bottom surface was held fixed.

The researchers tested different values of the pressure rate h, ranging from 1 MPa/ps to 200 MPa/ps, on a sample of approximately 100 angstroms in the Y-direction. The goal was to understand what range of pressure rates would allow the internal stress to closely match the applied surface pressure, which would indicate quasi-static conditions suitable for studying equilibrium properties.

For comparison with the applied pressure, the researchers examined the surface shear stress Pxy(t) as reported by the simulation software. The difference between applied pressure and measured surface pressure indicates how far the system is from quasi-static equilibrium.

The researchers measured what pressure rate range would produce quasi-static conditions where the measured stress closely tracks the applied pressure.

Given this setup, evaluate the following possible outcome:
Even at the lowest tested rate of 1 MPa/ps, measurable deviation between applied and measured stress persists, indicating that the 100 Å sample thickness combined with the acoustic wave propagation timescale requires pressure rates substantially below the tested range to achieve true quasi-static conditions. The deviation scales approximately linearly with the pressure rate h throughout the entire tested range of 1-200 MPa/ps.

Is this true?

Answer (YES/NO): NO